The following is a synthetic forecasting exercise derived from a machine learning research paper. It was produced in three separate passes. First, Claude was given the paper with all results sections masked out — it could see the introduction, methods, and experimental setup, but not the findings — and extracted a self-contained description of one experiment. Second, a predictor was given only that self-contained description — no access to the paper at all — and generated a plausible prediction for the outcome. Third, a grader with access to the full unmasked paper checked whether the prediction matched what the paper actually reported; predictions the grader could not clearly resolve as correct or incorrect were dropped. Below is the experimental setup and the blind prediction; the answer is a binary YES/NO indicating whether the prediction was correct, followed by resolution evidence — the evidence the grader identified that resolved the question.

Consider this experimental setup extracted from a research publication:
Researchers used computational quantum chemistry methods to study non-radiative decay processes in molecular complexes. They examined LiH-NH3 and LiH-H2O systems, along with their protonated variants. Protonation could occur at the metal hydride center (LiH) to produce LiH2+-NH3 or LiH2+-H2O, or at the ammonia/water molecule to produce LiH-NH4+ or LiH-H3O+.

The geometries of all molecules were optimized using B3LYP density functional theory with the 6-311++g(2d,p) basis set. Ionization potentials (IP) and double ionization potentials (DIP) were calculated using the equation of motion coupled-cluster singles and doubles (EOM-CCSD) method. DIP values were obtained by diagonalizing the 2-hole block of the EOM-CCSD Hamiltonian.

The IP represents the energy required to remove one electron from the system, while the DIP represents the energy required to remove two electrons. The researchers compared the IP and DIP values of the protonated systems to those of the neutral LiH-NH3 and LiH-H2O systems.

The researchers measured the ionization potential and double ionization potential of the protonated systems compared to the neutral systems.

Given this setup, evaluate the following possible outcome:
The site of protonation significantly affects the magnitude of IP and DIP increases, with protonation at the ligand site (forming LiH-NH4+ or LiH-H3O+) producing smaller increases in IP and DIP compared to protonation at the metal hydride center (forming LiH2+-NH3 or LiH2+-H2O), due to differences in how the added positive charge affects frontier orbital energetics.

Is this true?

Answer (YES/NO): YES